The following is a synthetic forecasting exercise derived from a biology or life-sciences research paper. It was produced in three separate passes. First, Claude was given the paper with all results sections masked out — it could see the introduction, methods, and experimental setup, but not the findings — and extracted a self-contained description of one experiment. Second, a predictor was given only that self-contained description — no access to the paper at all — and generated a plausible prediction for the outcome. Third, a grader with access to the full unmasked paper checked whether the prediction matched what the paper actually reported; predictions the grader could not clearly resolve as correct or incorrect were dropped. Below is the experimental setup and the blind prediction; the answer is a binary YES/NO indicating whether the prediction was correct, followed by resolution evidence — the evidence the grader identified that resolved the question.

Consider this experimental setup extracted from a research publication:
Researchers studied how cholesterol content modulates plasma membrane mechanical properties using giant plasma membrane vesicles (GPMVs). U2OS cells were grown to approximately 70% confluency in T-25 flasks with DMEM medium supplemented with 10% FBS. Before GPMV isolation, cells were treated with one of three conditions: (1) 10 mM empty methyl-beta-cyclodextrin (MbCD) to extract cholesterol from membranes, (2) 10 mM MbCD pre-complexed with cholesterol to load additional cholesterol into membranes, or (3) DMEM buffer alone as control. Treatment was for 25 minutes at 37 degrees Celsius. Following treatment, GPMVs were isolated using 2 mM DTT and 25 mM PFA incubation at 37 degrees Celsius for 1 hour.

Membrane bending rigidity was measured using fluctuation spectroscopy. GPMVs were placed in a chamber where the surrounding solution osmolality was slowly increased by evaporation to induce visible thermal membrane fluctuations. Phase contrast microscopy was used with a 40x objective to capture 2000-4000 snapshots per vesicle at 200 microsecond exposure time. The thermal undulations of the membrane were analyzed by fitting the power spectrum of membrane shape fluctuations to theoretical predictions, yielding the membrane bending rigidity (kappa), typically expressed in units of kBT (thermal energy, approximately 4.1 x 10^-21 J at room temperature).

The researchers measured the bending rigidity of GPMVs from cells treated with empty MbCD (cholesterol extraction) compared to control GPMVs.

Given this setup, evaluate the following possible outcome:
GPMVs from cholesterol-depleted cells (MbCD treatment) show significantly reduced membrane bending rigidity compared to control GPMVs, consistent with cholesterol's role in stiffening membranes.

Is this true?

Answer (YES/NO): YES